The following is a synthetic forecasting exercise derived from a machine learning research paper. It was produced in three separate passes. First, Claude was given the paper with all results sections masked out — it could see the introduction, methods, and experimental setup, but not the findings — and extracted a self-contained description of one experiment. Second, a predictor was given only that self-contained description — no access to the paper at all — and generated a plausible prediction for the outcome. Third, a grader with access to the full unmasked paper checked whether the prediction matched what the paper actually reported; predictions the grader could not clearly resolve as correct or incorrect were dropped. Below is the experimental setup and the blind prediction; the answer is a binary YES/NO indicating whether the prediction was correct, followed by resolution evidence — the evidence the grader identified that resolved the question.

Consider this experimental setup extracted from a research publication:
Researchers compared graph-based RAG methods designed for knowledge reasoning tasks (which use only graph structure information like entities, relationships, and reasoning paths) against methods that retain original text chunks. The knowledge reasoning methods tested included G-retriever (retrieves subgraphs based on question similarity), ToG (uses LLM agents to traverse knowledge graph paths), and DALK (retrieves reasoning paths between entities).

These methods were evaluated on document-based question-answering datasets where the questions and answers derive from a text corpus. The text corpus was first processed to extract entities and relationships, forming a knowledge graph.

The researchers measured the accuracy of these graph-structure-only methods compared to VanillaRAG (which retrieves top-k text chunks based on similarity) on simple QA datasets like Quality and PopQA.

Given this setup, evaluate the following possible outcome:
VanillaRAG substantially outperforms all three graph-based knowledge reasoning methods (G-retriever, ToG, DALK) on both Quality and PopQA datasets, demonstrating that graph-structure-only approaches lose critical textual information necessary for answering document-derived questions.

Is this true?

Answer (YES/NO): YES